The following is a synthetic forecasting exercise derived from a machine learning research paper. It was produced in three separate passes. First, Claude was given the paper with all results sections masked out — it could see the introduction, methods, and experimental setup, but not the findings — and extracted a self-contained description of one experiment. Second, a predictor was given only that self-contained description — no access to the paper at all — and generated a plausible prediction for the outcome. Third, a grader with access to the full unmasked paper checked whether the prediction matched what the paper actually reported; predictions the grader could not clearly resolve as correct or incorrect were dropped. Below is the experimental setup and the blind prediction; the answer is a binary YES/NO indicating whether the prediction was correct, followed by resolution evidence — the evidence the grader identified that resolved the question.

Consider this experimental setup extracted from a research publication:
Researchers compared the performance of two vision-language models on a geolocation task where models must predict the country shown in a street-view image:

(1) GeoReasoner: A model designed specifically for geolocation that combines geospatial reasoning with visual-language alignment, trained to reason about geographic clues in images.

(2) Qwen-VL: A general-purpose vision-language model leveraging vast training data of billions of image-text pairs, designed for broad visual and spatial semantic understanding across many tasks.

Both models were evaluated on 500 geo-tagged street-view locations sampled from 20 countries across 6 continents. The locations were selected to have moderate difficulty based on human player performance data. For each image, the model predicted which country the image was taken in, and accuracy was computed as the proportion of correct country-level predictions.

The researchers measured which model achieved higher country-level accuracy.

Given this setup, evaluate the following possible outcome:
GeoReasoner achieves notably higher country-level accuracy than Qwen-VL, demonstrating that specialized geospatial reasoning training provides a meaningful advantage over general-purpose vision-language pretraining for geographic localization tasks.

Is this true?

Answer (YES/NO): NO